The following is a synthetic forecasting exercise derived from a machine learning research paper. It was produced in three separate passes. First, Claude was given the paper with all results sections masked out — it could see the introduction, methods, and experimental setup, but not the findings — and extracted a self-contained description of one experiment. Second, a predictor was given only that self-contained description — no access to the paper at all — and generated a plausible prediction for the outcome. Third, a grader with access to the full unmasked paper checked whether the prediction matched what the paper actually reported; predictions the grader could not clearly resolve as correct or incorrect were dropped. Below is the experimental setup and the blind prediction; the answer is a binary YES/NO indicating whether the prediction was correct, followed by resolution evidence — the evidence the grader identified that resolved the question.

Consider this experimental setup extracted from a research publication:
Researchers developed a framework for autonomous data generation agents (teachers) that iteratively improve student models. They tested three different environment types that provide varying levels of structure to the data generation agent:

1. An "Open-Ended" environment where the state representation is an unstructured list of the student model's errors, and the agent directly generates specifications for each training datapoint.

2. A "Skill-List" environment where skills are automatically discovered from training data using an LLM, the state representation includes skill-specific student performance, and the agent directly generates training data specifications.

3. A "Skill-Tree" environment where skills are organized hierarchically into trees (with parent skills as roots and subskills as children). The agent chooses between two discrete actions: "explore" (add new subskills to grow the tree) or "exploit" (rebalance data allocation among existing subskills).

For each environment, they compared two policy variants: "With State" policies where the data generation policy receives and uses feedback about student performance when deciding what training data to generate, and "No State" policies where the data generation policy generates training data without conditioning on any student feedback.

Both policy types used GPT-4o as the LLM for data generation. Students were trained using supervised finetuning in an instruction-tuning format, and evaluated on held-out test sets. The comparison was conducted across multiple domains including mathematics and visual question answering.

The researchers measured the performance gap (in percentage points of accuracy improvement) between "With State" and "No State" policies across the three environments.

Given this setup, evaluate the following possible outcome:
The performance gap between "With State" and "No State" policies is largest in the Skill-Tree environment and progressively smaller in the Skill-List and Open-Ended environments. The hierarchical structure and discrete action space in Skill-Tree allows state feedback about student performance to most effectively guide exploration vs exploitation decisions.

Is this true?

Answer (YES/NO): NO